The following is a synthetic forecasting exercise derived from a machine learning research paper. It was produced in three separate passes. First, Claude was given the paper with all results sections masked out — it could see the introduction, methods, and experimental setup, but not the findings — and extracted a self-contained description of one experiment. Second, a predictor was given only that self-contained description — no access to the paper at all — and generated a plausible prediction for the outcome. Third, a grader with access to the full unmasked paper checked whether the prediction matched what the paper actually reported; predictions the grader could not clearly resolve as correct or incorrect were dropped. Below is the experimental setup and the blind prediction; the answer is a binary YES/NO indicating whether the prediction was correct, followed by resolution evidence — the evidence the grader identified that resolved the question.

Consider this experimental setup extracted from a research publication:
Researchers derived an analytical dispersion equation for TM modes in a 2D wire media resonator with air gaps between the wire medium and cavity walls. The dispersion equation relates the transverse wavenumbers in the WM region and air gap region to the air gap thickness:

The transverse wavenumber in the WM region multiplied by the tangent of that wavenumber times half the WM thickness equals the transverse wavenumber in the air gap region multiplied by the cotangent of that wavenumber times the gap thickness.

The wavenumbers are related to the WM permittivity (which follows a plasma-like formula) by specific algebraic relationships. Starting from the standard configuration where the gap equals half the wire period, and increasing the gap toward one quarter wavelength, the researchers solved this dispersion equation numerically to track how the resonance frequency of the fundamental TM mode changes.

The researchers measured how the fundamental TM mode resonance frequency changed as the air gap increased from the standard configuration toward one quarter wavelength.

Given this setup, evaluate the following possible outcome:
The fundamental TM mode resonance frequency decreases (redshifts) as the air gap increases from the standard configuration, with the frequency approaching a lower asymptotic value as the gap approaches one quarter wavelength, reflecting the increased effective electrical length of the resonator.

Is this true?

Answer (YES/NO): YES